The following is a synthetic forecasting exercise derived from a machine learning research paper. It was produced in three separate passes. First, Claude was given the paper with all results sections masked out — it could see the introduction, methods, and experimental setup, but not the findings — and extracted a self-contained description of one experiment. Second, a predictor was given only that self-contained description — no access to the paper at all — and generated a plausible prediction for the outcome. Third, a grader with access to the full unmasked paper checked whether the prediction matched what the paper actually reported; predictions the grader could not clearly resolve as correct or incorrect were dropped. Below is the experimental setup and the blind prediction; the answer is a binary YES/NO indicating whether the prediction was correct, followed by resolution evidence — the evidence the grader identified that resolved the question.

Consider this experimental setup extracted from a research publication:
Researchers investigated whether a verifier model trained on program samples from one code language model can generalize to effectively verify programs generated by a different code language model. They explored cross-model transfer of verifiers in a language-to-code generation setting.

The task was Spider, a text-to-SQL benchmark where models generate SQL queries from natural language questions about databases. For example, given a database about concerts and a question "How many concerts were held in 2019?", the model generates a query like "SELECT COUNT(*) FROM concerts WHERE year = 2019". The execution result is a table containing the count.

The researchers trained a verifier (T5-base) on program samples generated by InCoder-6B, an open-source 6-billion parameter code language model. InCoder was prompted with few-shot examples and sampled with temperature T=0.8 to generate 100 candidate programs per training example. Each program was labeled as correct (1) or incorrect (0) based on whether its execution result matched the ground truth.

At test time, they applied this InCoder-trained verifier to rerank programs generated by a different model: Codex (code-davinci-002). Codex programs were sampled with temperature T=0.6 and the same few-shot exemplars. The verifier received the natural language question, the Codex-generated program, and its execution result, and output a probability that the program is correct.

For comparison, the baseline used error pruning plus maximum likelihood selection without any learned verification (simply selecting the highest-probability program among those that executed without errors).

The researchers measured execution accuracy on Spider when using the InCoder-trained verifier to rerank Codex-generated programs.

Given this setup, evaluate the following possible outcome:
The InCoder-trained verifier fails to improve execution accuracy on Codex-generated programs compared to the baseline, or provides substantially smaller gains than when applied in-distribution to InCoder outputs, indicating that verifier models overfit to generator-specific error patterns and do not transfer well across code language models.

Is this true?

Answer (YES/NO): NO